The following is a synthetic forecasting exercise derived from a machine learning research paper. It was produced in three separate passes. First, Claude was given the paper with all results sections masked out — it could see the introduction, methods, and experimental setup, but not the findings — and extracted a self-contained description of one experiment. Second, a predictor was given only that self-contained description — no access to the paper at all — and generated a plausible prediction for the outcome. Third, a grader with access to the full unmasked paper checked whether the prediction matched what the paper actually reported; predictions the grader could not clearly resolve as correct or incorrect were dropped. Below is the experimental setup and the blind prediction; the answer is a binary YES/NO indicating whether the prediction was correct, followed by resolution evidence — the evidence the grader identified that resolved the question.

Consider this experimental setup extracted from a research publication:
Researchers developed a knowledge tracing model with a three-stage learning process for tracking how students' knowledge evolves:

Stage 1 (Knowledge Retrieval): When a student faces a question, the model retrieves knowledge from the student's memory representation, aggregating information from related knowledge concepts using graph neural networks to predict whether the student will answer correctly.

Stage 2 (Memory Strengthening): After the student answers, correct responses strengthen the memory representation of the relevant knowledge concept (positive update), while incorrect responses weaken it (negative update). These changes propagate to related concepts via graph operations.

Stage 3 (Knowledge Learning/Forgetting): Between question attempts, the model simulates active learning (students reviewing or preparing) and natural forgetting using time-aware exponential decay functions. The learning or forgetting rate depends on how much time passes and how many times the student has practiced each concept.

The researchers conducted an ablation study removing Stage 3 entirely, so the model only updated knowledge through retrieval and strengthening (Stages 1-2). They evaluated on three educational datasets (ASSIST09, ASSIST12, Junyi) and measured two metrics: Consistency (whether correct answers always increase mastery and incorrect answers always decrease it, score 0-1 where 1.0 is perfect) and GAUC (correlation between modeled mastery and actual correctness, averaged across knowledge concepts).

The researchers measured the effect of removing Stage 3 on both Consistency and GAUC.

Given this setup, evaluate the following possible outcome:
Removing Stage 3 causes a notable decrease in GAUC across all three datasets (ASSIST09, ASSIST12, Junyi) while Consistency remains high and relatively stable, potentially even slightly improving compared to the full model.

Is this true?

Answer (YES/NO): YES